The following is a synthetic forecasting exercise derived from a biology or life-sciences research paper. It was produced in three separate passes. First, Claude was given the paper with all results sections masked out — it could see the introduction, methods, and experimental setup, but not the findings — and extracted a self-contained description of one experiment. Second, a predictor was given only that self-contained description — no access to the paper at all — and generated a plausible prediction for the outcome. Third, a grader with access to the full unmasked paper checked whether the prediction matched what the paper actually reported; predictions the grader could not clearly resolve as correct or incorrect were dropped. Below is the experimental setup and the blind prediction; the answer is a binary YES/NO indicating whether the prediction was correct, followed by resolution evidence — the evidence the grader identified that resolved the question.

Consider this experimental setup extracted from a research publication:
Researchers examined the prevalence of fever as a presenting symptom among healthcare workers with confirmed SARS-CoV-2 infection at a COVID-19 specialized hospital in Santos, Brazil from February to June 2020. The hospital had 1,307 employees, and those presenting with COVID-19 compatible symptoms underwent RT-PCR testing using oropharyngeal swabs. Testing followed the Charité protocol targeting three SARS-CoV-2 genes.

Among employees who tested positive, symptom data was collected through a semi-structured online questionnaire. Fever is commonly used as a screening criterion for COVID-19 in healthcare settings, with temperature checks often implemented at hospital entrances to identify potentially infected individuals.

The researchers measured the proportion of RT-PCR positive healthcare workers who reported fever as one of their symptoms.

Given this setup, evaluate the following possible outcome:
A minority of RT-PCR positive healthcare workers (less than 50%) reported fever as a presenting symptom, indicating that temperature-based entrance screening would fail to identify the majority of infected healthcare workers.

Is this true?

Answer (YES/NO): NO